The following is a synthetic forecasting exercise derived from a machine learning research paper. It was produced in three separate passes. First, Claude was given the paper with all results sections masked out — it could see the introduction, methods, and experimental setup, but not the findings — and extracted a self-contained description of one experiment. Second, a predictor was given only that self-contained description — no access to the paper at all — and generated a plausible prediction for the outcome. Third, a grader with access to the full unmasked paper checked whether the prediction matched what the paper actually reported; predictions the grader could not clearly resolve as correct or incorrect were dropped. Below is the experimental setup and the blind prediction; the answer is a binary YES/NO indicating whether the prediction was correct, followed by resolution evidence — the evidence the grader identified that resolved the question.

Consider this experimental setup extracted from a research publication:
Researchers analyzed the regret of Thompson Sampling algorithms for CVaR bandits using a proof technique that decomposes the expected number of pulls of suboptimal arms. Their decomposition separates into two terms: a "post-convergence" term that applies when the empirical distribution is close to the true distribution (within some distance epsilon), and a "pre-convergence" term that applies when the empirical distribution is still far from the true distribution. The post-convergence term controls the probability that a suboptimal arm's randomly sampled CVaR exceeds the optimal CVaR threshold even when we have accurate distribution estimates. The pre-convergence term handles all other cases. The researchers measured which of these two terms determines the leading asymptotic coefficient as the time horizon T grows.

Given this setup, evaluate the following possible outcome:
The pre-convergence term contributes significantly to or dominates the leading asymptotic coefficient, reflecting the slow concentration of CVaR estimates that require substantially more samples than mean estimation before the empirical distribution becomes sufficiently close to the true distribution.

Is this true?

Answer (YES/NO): NO